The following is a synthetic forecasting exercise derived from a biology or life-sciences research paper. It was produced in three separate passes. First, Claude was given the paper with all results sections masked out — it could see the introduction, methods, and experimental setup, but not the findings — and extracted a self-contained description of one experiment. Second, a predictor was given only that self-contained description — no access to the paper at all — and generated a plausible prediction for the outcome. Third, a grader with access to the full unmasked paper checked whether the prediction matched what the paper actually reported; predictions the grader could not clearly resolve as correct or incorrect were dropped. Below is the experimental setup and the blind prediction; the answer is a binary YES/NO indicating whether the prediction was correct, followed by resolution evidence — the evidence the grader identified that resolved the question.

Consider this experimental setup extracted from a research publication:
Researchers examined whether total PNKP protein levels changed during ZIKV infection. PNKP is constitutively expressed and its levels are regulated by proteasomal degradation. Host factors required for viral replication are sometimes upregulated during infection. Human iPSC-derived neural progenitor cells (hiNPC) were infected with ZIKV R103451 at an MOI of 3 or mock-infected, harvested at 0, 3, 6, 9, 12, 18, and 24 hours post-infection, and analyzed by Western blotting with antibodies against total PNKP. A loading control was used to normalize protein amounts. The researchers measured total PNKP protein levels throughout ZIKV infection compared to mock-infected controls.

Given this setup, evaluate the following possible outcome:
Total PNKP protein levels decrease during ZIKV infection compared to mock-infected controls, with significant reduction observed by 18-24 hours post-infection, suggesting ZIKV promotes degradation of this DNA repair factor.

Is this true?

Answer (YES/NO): NO